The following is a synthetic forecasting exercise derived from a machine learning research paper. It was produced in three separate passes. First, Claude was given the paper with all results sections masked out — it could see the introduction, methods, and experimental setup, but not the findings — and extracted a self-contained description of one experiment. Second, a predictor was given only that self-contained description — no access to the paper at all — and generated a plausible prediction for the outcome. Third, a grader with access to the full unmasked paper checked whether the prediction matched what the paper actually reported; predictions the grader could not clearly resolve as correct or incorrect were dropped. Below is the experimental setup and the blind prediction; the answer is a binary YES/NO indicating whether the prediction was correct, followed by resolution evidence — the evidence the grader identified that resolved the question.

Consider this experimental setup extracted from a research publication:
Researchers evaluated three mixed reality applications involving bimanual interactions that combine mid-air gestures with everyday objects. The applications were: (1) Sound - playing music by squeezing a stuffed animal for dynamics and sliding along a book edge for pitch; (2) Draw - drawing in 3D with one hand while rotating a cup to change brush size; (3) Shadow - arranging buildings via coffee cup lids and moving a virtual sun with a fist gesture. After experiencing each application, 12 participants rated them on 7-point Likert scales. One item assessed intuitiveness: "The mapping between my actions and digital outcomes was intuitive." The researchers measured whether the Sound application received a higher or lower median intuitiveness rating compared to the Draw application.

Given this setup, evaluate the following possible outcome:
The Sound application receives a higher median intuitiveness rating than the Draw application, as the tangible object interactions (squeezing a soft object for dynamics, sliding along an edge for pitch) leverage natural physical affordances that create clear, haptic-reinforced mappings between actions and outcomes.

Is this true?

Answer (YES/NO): YES